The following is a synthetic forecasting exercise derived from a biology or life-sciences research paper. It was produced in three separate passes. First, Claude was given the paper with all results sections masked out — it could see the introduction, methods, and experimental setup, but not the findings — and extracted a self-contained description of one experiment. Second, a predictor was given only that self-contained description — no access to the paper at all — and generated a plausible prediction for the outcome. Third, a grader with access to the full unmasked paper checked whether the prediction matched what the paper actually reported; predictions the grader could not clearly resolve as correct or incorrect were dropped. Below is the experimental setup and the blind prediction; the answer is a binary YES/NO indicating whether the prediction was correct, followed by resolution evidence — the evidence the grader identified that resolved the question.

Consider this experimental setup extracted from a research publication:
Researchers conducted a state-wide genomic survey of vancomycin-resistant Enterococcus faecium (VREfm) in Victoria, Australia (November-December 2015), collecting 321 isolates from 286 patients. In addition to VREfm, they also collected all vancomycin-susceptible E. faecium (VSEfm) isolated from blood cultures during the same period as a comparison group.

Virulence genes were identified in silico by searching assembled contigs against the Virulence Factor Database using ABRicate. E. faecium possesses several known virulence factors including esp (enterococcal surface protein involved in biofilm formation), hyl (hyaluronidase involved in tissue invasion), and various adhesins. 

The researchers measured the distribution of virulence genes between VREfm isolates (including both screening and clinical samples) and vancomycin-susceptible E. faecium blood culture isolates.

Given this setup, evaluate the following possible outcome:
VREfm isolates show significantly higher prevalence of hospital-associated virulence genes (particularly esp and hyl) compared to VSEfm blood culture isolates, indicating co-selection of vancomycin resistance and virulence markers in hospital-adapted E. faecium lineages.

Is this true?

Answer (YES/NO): NO